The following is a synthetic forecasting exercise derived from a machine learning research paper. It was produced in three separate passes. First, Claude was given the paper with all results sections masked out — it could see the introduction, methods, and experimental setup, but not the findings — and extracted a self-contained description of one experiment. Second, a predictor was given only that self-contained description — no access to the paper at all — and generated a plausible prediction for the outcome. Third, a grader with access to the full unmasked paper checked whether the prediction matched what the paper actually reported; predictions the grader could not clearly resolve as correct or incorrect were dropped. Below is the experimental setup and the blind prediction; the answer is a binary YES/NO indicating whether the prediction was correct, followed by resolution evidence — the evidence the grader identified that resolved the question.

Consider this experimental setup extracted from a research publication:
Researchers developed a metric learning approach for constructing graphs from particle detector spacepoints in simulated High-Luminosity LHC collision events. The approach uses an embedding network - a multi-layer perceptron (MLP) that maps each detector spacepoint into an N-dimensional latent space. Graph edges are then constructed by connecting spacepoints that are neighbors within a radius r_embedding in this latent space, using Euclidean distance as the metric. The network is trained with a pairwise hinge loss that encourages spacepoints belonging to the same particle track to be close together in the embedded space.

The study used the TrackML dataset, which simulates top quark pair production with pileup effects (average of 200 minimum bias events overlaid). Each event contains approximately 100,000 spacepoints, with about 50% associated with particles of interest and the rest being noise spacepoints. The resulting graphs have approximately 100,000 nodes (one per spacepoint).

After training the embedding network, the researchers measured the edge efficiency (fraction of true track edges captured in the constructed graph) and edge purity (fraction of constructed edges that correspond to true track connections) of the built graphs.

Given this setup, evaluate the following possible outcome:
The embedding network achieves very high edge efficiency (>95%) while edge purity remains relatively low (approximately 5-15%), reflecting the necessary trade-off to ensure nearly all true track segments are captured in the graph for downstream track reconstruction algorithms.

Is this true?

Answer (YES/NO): NO